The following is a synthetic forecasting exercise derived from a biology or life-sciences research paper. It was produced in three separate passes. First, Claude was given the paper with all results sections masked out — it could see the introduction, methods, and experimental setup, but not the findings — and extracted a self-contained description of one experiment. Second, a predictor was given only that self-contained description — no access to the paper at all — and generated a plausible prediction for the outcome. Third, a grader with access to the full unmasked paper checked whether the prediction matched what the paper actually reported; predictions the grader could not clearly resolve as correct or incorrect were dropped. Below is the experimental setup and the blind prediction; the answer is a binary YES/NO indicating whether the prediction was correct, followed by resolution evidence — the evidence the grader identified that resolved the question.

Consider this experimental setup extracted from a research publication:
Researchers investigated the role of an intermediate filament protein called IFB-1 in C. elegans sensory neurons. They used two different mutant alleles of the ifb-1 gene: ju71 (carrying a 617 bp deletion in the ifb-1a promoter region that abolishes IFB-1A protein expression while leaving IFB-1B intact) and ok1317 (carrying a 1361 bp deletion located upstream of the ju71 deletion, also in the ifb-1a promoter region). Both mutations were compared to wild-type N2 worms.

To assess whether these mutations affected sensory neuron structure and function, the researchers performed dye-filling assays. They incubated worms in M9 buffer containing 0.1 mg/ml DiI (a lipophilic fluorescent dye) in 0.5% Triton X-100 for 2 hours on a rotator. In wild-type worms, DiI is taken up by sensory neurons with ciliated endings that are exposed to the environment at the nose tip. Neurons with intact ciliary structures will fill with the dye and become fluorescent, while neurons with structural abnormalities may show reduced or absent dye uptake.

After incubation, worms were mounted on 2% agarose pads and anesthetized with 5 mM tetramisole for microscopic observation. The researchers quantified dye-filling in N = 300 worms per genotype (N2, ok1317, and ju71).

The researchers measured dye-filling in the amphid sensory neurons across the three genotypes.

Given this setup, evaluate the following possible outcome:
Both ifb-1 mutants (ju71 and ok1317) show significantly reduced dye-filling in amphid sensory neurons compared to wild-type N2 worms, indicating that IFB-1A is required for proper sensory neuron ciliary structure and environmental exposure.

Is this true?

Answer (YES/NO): NO